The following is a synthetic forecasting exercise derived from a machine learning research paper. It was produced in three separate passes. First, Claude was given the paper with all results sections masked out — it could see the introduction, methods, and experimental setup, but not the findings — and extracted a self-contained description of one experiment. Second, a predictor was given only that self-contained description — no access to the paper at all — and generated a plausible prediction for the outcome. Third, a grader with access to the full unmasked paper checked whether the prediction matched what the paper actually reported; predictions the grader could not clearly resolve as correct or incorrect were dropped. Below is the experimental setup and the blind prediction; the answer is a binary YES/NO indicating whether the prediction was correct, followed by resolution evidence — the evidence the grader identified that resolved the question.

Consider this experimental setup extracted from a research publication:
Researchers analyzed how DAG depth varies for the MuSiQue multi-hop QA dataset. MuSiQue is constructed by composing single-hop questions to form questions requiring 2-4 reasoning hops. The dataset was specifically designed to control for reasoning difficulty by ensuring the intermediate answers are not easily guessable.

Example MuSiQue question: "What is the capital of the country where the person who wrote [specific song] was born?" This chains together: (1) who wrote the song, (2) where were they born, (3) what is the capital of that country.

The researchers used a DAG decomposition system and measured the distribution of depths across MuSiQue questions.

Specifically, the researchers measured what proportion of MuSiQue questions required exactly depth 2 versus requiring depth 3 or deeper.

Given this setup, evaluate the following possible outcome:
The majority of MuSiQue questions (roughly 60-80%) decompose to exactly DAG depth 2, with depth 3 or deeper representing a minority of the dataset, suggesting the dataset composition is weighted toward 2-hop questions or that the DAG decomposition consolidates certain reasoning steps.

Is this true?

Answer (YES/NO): YES